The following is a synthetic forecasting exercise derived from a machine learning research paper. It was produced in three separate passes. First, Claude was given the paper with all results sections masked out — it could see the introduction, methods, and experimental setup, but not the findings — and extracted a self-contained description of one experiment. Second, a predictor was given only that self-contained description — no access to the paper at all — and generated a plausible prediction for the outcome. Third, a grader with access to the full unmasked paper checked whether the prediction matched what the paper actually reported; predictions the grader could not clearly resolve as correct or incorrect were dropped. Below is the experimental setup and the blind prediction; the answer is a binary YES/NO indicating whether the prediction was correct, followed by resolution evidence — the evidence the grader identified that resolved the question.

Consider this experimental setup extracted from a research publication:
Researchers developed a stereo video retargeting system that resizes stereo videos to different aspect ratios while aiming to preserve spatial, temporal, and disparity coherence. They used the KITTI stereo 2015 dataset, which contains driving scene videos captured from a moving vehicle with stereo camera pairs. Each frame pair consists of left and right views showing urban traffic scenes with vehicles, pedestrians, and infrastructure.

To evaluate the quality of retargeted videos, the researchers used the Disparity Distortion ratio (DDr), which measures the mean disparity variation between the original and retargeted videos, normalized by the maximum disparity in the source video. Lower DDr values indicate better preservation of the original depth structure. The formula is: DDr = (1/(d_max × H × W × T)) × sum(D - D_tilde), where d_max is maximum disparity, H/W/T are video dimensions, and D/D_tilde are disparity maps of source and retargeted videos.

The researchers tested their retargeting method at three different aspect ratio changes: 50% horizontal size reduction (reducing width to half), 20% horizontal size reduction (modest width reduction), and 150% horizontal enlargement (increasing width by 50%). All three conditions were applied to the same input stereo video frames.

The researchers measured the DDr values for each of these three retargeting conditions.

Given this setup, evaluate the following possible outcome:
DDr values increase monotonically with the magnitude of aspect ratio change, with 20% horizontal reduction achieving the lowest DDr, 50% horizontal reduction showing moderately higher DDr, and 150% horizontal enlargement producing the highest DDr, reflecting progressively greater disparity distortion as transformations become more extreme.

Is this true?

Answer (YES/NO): YES